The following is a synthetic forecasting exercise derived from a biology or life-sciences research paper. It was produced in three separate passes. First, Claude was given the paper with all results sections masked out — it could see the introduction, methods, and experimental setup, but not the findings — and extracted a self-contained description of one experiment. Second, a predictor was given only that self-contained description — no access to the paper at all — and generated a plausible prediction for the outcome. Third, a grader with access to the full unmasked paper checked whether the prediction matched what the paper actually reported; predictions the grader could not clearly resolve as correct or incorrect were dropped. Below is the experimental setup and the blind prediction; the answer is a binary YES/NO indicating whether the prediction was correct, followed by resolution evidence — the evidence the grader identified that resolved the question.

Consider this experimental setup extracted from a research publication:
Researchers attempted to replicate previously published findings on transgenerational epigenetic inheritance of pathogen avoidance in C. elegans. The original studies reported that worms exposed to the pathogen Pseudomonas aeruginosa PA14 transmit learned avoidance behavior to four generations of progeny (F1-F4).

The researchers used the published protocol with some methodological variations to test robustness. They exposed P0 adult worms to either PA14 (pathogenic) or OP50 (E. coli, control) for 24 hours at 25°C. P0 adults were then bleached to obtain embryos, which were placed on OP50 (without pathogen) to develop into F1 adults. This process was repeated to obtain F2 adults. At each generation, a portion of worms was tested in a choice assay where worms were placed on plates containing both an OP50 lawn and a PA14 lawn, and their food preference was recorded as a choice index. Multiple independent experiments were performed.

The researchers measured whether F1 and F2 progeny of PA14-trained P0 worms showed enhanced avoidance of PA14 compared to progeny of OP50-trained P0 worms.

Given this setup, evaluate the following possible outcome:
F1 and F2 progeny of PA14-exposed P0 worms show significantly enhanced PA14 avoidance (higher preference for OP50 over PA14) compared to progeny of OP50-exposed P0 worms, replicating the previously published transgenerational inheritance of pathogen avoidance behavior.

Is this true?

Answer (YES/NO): NO